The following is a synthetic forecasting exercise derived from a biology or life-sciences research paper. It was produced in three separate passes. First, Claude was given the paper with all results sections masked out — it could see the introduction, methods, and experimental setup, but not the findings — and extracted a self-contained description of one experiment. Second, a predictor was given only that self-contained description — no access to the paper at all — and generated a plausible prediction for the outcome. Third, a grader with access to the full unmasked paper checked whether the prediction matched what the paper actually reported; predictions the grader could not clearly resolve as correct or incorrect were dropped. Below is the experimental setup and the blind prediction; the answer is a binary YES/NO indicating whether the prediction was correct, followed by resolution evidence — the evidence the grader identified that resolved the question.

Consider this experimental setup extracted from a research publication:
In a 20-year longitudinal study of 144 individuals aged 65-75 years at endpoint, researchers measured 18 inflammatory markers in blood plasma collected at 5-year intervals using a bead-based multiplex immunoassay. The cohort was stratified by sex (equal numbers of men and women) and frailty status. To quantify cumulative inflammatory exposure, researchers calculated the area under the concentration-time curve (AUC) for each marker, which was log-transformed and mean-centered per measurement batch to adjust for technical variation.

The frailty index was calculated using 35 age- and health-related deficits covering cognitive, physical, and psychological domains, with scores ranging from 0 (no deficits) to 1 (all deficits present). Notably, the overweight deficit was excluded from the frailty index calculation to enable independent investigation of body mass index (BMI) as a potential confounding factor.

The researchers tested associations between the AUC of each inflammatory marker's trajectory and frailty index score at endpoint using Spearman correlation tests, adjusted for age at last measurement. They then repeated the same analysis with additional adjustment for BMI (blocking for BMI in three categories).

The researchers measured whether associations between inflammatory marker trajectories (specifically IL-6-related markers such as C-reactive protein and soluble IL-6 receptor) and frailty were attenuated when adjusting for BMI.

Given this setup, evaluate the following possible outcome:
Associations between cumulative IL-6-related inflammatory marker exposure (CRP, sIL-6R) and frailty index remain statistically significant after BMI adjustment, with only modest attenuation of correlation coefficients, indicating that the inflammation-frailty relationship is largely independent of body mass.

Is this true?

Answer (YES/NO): NO